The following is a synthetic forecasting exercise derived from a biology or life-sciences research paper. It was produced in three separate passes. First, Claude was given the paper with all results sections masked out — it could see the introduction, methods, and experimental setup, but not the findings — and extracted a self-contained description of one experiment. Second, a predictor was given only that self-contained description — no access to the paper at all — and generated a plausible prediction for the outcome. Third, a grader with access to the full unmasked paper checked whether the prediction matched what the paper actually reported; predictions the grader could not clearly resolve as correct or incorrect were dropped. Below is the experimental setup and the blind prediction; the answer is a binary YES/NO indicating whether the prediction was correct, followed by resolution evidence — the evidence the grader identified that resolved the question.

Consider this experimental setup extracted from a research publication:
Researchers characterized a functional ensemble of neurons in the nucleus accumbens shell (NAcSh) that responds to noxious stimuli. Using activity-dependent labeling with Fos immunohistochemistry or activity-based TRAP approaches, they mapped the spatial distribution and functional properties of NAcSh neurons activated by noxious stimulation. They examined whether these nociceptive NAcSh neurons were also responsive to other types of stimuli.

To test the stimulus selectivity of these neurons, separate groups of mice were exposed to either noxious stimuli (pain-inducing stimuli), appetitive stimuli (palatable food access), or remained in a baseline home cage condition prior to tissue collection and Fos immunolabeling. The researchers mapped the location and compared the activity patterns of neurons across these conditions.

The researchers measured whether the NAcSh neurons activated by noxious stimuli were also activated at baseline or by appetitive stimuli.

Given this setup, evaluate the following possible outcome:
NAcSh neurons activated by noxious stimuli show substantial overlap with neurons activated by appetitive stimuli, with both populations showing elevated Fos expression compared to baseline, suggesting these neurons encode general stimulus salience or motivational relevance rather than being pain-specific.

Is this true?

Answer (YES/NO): NO